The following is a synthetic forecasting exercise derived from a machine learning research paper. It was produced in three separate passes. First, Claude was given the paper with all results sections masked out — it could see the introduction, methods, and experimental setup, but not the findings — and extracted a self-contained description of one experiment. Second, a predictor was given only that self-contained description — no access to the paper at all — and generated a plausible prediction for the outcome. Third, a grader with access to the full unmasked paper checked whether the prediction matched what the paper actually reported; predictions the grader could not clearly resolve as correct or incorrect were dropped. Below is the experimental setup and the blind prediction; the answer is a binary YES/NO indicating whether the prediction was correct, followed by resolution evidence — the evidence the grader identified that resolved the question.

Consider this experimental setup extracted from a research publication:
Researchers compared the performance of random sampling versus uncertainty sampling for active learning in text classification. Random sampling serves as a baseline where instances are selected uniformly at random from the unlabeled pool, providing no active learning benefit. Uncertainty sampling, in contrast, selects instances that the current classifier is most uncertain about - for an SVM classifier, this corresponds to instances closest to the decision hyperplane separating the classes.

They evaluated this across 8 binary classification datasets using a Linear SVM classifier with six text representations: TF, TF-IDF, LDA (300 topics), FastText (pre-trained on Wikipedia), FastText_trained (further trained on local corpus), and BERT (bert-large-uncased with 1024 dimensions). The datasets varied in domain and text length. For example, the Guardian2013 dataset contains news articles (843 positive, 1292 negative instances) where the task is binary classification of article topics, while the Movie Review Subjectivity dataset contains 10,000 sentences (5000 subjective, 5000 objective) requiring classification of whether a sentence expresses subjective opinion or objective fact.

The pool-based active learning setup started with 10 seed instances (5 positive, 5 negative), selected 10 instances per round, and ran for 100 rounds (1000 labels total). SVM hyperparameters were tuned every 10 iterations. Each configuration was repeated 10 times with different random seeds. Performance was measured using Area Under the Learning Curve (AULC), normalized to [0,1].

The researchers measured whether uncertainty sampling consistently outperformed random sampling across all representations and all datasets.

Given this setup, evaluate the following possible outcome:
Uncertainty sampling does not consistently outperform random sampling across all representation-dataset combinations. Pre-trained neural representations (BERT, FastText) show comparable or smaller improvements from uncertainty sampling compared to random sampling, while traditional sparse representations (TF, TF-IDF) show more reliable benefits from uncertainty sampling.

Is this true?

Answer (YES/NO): NO